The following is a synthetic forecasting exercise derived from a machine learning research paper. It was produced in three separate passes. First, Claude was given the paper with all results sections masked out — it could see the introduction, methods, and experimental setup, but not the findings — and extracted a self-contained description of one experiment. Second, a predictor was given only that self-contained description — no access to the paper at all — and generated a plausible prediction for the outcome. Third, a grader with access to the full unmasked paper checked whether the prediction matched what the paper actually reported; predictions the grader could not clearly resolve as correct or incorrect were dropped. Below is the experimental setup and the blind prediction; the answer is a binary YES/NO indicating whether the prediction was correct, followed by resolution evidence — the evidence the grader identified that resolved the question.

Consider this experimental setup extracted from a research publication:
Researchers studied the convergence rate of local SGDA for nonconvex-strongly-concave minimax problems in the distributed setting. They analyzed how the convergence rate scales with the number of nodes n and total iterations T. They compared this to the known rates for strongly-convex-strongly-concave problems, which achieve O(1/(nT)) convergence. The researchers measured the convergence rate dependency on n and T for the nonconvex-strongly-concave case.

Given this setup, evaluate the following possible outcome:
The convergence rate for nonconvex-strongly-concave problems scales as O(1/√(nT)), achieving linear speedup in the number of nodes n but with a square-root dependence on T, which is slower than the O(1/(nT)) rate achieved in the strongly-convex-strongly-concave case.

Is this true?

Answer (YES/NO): NO